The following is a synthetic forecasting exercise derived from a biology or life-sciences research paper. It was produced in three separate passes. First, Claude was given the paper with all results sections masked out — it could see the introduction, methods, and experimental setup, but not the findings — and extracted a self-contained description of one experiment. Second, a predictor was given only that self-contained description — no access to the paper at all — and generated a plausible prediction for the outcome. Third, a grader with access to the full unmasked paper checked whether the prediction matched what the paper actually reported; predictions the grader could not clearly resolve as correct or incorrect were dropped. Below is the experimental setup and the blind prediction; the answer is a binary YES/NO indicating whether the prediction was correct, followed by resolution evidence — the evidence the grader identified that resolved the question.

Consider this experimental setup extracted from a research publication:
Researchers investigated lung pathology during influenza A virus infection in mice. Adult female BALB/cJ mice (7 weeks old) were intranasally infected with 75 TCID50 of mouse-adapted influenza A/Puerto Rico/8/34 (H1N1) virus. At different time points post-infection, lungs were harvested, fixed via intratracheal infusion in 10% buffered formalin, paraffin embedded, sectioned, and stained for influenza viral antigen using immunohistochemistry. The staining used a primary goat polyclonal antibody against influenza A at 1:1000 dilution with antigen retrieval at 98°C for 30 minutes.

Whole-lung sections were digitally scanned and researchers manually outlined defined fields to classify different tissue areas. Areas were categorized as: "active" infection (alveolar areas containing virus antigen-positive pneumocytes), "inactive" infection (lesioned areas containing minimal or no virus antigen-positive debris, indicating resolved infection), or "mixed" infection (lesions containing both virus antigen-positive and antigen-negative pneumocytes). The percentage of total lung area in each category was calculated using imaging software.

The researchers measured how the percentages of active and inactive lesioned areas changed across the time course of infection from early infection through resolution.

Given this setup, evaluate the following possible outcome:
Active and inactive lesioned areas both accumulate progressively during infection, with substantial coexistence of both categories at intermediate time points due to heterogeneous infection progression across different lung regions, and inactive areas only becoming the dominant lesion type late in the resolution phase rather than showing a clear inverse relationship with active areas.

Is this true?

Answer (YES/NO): NO